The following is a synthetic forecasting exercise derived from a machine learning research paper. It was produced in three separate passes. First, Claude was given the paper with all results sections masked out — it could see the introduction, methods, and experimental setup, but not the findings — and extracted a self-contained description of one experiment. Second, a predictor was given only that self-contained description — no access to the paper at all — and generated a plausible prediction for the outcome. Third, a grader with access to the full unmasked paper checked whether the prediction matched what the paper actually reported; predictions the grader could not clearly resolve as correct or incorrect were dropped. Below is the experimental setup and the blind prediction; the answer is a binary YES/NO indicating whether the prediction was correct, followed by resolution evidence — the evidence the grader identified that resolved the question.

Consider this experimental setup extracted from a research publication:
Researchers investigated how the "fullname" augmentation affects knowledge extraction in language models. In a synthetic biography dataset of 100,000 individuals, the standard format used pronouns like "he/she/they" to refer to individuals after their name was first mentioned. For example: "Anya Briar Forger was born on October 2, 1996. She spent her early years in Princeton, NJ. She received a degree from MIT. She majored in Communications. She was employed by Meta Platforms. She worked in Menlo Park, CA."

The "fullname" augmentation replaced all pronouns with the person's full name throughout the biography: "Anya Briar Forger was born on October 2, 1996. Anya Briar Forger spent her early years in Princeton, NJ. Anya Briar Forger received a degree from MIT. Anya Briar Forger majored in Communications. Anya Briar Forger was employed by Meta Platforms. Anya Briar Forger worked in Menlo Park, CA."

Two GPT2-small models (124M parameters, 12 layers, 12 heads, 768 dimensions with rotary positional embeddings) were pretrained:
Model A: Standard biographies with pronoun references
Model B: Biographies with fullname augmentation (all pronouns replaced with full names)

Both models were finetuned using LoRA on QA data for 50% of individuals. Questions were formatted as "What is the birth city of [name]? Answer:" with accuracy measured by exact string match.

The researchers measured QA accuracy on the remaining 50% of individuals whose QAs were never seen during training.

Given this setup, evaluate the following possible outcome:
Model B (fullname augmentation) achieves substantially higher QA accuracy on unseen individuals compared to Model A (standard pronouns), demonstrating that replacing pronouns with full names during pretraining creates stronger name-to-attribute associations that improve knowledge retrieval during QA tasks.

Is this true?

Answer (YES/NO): YES